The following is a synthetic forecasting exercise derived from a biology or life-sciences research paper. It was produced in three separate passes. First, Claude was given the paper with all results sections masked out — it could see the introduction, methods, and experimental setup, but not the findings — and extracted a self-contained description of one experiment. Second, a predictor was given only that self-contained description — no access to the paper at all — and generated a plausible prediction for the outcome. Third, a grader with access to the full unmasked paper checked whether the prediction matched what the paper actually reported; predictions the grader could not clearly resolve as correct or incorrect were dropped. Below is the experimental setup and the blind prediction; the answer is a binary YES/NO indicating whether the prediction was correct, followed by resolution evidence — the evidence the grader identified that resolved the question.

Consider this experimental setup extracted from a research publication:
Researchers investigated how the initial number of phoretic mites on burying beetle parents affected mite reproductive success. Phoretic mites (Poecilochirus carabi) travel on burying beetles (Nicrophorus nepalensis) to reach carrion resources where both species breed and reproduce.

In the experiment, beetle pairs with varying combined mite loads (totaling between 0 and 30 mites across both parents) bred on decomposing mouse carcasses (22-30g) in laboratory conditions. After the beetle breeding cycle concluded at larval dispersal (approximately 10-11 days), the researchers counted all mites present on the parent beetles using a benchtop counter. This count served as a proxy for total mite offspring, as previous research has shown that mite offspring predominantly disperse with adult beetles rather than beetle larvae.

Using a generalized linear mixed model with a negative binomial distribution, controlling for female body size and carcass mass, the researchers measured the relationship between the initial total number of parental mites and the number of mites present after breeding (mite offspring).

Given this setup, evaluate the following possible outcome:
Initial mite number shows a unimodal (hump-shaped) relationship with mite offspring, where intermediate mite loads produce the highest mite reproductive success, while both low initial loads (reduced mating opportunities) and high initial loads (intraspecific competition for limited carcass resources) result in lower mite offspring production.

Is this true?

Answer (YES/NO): NO